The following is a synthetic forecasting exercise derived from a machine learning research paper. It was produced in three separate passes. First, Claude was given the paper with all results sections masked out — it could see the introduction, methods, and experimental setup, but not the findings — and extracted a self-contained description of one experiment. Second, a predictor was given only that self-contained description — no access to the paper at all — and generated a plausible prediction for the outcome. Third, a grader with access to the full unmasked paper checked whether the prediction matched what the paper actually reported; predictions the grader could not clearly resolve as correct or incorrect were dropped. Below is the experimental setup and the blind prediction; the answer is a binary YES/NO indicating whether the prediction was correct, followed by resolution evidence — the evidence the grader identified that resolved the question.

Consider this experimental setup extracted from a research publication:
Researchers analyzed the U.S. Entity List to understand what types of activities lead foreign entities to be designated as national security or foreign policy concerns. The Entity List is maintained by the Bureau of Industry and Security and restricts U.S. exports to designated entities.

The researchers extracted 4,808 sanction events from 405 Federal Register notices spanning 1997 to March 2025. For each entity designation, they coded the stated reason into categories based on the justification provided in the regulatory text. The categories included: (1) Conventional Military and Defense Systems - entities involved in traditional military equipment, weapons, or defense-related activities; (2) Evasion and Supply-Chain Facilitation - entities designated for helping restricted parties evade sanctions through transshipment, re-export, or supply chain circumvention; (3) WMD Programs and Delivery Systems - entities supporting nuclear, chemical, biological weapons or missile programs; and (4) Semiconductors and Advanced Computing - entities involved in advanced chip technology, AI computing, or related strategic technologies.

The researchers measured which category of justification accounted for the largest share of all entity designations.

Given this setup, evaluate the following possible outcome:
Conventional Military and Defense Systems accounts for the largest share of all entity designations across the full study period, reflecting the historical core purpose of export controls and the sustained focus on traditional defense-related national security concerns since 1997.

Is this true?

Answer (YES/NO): NO